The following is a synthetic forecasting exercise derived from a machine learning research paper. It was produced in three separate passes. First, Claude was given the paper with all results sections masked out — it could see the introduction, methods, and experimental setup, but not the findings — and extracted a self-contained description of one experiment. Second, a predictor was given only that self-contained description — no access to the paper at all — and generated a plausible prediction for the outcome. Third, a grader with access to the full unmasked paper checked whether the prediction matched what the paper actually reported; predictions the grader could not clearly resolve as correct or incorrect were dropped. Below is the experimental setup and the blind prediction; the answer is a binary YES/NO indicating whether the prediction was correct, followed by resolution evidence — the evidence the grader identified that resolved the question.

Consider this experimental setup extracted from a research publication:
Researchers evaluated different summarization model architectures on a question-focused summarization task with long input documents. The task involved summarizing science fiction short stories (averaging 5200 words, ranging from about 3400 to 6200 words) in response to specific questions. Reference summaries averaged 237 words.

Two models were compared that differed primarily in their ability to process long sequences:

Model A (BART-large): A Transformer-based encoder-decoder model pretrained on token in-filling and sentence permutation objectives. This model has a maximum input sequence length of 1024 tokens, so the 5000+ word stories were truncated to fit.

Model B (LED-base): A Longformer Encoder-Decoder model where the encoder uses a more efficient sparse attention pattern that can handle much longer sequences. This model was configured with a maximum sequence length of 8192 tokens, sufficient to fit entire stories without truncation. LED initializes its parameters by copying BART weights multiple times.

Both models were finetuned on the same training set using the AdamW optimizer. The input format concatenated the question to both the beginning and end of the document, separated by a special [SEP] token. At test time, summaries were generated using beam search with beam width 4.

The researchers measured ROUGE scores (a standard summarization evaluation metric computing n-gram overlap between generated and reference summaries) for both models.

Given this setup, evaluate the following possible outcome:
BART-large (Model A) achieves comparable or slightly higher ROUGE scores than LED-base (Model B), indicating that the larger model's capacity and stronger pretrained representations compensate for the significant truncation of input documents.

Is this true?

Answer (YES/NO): NO